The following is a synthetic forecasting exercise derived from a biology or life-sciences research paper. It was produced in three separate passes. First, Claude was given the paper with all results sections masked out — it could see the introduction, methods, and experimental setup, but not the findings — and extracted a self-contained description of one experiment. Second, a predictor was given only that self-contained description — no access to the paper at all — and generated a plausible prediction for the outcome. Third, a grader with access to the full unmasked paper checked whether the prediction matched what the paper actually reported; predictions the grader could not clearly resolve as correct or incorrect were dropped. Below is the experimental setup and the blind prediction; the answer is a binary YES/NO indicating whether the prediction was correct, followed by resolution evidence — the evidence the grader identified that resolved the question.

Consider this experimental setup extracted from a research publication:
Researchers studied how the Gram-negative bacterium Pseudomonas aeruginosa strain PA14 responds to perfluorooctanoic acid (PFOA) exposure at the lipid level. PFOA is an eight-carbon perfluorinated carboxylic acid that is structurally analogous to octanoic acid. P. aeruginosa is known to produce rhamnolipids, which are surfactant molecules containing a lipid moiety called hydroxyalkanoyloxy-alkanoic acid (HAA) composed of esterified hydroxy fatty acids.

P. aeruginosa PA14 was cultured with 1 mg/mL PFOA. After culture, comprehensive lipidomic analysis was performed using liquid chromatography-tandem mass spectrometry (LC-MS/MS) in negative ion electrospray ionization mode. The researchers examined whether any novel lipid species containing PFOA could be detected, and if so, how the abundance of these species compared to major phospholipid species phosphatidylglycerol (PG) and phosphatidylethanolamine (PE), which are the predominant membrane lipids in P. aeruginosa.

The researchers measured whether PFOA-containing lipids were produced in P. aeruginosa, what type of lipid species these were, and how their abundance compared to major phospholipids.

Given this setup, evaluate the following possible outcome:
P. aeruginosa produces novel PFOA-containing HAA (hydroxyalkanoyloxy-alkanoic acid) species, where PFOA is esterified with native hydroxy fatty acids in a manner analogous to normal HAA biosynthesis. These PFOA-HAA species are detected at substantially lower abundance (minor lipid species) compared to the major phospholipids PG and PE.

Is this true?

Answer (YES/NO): NO